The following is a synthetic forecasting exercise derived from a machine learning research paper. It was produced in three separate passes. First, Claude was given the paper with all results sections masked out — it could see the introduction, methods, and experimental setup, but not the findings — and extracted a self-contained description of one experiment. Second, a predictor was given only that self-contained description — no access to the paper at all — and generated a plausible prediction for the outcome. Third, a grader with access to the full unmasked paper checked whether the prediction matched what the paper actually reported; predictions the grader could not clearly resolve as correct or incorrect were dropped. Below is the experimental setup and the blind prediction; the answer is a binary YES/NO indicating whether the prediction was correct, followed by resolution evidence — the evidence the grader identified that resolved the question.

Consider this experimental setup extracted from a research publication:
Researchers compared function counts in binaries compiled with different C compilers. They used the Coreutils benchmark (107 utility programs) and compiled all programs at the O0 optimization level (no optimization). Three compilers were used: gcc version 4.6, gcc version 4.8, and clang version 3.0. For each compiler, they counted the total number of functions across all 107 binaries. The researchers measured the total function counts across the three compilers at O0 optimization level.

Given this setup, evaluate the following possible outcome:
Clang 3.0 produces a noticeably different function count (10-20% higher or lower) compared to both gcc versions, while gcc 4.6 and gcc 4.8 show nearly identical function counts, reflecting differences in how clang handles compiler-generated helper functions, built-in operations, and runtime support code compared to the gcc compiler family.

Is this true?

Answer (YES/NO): NO